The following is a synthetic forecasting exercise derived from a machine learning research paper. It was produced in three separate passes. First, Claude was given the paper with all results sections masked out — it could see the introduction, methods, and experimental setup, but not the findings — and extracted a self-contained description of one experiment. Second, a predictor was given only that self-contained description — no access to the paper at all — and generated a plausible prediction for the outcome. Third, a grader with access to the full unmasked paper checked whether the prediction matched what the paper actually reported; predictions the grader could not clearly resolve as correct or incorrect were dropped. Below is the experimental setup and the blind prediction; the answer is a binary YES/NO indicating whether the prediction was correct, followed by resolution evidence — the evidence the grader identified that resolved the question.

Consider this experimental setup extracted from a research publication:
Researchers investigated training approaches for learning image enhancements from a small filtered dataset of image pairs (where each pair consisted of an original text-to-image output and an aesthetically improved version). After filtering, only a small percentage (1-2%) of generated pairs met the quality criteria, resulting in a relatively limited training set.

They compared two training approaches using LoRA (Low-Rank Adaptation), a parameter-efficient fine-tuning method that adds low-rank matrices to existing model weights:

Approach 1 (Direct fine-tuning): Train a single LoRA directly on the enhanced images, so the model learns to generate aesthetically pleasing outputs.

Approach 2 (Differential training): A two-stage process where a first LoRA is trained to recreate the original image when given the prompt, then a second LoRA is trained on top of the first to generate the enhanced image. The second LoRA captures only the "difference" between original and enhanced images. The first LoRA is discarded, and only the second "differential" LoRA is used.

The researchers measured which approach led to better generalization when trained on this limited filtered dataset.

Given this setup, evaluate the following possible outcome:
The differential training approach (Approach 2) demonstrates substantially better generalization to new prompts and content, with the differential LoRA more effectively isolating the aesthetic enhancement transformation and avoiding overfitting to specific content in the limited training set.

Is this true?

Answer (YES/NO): YES